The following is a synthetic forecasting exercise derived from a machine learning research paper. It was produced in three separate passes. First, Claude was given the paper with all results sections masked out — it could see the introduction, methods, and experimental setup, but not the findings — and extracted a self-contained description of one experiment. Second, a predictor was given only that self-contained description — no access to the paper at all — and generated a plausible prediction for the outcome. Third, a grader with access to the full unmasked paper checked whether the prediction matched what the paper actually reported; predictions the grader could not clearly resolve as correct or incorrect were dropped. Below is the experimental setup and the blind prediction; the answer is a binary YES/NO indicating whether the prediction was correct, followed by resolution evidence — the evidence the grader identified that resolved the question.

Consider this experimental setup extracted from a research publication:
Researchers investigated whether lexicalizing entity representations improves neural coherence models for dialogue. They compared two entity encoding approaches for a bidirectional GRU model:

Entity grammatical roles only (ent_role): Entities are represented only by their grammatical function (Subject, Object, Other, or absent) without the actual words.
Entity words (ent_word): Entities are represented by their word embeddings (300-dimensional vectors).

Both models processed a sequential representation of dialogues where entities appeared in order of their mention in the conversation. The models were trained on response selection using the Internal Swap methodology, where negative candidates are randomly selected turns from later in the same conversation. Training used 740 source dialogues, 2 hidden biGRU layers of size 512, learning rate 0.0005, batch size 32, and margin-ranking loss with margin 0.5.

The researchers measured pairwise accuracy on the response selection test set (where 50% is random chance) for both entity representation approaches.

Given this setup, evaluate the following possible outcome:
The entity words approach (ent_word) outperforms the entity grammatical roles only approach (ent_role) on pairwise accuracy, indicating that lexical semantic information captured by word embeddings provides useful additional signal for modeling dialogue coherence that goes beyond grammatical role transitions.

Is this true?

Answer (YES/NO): YES